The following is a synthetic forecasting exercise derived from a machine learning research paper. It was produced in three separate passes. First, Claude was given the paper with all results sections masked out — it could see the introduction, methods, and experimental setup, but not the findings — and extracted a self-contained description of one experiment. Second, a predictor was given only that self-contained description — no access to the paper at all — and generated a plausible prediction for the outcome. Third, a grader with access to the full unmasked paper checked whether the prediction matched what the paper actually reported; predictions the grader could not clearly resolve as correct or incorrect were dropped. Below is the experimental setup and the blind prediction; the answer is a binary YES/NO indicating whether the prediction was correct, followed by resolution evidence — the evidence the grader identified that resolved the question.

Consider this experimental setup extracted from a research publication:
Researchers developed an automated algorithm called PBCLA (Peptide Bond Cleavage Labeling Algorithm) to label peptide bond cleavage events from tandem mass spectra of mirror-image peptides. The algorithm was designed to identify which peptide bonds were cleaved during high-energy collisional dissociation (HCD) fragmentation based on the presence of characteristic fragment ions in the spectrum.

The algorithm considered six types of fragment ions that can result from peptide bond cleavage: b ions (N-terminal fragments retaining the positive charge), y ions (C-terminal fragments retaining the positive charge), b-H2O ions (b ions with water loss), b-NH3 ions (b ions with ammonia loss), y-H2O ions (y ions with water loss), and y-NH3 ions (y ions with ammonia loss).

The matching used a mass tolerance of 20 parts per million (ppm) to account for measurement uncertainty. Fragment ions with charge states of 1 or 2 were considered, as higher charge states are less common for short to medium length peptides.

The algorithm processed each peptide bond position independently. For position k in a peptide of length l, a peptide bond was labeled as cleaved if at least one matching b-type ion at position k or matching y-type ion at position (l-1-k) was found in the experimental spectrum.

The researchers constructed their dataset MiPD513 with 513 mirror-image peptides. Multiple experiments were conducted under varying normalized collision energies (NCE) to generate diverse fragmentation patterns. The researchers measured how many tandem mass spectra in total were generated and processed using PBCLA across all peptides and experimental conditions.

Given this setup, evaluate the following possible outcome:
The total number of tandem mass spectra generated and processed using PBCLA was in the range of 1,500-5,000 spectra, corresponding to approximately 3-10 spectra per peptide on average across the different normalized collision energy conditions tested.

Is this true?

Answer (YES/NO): NO